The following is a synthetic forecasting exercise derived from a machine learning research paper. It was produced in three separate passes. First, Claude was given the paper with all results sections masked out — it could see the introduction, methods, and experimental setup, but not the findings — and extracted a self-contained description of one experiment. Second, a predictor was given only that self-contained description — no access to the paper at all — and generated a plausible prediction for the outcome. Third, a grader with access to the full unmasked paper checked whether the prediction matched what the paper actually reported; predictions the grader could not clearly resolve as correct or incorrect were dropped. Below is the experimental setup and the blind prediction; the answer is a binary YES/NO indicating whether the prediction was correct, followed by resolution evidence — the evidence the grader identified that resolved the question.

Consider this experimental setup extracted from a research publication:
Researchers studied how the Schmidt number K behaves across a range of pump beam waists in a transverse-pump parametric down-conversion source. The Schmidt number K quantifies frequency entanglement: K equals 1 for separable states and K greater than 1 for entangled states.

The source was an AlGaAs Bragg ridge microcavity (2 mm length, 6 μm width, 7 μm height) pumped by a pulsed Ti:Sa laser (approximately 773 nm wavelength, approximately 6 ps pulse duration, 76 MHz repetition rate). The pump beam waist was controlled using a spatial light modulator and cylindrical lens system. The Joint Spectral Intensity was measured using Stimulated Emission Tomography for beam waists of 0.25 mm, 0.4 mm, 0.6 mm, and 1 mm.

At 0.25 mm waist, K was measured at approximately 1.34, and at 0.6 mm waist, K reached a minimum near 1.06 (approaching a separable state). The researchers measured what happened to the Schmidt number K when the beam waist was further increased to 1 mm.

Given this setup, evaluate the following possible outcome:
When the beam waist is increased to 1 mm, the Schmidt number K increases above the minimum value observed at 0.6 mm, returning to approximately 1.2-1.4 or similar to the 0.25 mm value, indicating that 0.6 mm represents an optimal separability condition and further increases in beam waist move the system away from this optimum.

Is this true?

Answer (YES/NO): NO